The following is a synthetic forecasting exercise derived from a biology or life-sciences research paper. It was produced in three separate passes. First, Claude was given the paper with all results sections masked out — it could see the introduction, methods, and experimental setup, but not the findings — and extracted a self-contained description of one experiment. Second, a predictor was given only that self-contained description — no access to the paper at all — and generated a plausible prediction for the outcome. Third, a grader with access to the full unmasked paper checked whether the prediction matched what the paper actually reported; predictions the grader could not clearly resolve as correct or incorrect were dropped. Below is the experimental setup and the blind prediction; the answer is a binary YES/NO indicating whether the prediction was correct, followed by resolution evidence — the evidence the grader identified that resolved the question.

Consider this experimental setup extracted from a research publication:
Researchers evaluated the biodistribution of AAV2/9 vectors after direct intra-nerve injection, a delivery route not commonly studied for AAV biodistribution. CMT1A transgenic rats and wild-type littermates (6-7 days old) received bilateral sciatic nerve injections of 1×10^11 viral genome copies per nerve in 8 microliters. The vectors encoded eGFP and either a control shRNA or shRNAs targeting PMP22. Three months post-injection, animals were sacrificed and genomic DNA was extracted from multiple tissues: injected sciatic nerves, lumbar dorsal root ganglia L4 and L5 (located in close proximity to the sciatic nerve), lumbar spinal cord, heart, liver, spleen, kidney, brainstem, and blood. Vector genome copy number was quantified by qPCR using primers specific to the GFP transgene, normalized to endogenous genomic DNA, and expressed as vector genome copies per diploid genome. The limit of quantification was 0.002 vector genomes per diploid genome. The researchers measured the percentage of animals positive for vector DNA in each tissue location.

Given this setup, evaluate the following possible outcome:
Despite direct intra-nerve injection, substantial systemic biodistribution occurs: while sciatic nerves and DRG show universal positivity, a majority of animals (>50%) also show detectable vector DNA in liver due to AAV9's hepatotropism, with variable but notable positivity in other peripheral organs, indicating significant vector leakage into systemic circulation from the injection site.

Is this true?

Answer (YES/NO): NO